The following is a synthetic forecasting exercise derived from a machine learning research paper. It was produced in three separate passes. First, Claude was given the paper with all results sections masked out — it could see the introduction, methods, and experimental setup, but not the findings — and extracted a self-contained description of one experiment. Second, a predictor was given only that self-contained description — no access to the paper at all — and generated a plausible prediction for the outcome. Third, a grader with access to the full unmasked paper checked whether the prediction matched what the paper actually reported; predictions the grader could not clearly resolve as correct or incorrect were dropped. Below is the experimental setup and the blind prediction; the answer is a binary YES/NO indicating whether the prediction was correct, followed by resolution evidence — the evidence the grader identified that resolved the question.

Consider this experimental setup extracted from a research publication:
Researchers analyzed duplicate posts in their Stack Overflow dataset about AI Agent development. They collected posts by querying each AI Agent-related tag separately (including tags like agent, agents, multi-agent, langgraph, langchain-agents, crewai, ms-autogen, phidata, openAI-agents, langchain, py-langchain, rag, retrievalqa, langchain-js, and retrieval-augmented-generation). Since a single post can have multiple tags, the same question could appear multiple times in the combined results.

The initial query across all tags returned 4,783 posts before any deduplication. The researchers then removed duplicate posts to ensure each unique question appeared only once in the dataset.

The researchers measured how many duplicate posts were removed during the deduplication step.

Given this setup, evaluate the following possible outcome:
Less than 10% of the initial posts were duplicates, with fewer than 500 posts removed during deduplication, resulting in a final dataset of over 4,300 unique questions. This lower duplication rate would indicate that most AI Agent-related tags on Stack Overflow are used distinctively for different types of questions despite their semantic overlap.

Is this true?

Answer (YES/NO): NO